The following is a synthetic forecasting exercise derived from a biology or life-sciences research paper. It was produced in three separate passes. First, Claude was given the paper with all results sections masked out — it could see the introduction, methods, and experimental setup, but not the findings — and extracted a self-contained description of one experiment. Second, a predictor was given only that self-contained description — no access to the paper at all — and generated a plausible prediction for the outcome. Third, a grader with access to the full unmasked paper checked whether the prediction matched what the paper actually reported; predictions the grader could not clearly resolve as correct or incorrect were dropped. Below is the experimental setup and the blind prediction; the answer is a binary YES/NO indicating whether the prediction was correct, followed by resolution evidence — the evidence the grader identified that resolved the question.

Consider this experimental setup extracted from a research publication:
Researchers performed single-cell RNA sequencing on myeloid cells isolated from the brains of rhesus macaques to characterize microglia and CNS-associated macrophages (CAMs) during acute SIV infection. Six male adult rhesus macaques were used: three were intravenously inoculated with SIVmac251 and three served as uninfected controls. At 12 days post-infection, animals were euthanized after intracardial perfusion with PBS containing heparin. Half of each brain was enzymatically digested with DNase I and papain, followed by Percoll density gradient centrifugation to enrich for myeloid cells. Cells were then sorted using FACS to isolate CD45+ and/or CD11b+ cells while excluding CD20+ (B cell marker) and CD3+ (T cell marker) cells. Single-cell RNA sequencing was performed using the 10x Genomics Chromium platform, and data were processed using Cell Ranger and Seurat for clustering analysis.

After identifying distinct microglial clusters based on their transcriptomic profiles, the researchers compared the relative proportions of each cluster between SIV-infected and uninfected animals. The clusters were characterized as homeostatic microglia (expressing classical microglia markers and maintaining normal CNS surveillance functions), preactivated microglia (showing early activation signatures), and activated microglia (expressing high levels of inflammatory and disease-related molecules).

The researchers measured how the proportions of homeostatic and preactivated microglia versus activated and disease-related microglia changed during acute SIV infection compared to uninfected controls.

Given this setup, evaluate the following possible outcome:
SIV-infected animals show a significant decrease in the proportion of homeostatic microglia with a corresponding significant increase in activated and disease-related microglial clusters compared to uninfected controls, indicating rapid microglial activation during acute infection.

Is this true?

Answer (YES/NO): YES